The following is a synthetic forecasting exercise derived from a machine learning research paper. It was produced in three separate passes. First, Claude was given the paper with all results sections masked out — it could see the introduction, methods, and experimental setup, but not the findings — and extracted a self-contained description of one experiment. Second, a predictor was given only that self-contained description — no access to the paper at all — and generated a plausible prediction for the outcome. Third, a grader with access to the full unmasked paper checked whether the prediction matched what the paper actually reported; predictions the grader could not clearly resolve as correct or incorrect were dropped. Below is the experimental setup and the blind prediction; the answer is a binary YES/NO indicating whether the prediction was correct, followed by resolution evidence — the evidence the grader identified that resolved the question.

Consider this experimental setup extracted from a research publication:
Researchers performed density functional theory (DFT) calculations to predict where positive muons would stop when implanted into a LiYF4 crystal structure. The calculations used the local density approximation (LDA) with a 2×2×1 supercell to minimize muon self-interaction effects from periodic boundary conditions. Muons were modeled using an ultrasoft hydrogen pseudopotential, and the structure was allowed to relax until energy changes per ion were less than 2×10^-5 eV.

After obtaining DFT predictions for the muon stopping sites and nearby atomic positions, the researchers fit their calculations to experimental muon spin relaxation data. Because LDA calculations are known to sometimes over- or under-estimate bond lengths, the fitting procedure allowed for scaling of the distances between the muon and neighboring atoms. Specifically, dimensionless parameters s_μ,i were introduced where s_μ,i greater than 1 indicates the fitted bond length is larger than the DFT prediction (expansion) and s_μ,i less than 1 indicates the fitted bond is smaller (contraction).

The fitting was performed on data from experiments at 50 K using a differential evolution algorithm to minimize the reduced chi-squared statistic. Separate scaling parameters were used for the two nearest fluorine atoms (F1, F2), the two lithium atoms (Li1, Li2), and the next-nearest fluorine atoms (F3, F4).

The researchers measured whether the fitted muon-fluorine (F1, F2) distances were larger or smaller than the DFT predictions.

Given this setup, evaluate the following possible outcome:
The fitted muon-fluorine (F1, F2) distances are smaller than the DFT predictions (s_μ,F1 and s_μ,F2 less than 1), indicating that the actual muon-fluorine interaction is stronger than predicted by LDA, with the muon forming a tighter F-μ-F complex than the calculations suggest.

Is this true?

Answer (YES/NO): NO